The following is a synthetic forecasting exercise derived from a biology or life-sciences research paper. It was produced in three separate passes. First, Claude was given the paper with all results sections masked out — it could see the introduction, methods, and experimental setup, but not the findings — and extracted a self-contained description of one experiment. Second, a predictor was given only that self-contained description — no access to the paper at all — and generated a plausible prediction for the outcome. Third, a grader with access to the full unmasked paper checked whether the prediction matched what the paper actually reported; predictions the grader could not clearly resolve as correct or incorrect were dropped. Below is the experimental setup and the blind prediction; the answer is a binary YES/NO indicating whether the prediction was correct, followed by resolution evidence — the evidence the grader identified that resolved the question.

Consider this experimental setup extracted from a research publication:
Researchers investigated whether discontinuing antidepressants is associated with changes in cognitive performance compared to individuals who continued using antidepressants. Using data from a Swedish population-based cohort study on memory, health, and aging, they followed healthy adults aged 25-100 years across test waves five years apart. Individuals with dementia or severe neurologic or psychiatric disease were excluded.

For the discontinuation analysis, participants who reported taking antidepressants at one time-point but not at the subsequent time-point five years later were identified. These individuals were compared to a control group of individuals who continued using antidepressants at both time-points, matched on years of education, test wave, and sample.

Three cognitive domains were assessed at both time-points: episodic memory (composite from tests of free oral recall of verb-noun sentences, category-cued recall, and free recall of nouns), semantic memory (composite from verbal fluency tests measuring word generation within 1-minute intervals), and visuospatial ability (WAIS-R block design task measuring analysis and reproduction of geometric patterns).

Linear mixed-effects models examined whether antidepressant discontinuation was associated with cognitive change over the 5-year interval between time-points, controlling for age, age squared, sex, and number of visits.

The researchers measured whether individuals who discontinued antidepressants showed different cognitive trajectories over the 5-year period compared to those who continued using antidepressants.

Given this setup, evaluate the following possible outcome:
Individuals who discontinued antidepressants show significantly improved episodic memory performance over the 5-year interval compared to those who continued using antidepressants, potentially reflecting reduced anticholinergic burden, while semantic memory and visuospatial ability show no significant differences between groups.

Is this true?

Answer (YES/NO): NO